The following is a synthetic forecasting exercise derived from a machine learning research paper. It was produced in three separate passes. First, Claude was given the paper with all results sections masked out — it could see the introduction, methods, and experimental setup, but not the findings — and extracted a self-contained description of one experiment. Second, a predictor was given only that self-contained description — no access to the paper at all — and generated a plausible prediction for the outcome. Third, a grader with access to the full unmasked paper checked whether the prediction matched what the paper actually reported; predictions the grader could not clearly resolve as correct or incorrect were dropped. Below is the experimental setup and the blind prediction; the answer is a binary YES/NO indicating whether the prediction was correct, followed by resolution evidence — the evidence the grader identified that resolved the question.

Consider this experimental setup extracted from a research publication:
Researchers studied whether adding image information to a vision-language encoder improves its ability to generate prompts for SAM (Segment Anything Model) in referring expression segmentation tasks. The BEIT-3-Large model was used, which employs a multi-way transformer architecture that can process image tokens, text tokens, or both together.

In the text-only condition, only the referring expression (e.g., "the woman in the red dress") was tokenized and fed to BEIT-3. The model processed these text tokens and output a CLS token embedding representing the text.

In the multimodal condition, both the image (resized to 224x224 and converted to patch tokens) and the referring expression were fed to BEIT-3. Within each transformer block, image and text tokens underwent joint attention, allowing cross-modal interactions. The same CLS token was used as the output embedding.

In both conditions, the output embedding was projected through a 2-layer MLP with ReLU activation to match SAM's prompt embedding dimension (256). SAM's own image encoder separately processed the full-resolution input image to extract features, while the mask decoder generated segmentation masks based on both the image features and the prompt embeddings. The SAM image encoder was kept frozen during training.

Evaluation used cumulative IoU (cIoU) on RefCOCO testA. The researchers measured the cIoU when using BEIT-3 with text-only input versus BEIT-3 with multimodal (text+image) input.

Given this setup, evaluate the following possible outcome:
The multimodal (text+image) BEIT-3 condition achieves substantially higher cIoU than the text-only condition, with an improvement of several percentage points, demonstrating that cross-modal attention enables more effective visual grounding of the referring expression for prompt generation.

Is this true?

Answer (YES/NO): YES